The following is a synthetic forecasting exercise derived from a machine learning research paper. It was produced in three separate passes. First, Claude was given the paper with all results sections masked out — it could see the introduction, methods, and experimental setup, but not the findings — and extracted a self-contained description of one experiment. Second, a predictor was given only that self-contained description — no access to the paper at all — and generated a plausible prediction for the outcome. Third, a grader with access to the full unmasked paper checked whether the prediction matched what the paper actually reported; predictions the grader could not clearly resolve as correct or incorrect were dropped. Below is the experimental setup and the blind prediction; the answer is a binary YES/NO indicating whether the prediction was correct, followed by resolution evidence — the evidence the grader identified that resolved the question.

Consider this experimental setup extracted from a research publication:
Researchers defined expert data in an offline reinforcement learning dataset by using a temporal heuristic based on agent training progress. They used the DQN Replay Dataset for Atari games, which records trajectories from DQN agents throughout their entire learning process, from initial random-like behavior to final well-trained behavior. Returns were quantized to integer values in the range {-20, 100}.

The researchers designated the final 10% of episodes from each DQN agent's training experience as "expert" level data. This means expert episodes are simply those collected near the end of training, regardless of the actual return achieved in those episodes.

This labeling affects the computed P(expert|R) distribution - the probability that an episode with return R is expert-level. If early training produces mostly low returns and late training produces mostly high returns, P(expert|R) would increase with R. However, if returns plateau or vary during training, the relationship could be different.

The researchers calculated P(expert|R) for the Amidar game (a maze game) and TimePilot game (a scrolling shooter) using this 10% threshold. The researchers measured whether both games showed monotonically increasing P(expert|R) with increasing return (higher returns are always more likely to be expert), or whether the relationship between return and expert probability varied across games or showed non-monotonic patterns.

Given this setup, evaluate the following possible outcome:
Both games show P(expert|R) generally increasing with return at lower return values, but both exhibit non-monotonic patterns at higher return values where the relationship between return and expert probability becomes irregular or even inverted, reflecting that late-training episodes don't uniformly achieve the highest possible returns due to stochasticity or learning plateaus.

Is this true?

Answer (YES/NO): NO